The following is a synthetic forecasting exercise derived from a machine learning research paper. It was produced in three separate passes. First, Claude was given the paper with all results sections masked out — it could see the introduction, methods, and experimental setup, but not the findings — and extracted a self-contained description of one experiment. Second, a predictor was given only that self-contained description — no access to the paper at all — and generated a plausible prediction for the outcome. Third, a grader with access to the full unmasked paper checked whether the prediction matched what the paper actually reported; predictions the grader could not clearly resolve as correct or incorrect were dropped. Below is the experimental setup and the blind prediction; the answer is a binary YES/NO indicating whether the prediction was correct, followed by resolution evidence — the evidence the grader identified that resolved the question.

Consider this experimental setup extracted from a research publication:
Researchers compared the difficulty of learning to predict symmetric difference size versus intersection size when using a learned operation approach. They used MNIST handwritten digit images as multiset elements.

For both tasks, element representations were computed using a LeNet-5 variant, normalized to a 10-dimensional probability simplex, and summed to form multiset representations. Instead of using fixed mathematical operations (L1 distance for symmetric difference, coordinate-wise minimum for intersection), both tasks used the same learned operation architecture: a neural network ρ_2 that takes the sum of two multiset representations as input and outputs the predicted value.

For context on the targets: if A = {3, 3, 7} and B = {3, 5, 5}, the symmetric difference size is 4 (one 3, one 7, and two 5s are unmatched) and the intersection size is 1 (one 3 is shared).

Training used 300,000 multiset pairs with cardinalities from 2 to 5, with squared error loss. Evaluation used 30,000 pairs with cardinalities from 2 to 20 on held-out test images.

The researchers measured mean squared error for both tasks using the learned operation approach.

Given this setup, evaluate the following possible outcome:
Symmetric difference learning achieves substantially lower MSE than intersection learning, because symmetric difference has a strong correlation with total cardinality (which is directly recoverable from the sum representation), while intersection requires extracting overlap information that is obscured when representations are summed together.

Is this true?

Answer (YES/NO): NO